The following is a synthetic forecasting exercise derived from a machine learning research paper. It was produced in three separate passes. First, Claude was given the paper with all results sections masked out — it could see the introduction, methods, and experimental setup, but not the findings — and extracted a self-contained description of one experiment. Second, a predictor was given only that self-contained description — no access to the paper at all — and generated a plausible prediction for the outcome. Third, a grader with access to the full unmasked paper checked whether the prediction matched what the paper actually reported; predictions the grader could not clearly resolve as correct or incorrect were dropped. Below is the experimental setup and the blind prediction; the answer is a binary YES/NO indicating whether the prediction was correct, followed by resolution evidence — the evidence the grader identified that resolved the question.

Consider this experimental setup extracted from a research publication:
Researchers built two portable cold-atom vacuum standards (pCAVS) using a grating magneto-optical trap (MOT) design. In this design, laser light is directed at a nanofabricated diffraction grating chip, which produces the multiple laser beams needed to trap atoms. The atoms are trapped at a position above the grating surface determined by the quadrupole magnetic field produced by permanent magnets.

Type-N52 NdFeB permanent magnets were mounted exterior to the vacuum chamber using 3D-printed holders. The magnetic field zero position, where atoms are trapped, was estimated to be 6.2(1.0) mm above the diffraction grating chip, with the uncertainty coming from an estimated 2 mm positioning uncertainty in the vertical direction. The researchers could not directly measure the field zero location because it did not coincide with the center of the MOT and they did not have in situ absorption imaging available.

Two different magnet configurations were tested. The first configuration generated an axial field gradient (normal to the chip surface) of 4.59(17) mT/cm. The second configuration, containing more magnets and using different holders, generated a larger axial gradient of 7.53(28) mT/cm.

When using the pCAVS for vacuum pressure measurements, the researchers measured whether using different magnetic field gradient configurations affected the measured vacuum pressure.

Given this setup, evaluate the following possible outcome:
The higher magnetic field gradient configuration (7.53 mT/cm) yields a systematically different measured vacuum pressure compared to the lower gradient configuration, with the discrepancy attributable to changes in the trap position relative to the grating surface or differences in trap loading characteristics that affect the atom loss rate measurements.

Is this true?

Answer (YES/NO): NO